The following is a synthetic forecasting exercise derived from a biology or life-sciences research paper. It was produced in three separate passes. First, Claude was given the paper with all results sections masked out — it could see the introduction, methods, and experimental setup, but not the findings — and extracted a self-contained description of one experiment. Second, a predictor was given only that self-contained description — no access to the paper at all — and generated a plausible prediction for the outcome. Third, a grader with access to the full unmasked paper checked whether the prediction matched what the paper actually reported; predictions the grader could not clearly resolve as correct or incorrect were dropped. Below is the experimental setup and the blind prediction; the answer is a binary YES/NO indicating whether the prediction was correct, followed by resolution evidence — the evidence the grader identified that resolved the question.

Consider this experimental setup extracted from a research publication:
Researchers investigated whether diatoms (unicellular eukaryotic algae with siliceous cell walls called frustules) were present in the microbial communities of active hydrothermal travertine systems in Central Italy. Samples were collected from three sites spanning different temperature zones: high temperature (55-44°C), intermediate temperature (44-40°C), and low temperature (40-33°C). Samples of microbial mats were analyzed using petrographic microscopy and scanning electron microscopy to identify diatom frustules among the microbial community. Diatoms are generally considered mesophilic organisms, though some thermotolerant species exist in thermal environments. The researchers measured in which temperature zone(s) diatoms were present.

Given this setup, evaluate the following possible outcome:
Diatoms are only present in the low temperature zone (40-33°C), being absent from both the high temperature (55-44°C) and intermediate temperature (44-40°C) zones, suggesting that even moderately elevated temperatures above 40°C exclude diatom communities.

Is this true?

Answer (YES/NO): YES